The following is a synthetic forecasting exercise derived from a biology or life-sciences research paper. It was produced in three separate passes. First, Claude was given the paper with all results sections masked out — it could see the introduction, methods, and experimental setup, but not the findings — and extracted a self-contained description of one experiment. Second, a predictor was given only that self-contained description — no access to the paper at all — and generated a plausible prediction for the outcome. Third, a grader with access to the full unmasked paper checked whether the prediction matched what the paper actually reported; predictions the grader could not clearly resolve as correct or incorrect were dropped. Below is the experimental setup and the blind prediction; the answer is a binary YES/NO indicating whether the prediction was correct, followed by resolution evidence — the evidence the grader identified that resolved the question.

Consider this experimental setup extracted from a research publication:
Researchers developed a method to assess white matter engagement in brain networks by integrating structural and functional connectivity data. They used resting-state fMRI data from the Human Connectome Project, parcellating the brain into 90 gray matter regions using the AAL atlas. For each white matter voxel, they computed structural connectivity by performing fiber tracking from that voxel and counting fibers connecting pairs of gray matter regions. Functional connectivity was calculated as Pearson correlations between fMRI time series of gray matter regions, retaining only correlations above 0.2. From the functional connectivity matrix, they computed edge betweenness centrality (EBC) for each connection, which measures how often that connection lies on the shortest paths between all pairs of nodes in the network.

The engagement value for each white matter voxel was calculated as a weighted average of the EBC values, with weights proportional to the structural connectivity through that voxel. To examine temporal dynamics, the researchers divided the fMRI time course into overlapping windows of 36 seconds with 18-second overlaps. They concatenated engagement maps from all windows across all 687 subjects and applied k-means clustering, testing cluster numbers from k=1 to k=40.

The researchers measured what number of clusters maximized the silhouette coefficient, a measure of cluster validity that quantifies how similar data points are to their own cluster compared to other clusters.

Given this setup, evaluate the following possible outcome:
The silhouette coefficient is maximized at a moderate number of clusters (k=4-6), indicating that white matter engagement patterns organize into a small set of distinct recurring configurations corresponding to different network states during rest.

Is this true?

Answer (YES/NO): NO